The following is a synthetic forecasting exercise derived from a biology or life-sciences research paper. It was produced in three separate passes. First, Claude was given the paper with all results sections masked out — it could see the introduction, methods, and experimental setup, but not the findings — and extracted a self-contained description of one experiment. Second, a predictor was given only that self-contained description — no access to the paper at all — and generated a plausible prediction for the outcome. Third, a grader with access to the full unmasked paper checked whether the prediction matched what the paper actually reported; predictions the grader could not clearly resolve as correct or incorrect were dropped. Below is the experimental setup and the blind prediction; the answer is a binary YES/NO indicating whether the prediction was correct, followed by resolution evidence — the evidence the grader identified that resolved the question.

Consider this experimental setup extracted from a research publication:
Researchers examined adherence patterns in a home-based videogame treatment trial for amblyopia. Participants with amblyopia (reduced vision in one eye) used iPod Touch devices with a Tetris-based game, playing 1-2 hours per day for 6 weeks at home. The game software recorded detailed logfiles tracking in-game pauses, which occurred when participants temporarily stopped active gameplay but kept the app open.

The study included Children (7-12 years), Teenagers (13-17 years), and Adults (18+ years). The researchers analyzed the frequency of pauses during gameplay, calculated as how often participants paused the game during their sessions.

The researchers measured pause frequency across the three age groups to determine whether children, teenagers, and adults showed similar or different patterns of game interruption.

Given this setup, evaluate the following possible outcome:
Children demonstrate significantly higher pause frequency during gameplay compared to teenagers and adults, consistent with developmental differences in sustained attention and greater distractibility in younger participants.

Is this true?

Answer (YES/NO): YES